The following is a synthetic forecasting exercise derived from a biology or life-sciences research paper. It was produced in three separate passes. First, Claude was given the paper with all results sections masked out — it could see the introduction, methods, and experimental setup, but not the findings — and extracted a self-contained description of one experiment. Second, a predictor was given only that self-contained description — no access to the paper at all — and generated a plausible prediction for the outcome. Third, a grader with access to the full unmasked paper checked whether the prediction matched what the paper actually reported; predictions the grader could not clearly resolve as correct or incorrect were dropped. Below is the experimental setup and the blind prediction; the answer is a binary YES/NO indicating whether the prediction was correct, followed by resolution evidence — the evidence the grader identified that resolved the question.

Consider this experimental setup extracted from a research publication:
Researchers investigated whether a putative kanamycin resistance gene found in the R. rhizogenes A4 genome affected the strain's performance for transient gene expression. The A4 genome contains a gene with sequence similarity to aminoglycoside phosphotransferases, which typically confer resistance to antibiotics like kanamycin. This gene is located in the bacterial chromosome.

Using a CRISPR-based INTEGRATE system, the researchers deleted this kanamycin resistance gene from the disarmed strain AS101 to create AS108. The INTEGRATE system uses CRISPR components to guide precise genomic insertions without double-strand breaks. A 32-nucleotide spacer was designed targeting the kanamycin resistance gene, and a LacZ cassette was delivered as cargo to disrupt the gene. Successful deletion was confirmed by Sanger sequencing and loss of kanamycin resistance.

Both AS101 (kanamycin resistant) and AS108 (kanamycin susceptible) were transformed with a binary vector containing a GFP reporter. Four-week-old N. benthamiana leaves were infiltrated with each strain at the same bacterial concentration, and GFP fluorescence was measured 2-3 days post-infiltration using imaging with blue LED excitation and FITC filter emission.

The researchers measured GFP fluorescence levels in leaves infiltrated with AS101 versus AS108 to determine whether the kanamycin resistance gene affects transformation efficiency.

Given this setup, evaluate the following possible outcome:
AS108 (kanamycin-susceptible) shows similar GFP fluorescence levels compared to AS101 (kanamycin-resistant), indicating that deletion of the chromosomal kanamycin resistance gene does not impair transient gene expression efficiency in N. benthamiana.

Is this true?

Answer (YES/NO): YES